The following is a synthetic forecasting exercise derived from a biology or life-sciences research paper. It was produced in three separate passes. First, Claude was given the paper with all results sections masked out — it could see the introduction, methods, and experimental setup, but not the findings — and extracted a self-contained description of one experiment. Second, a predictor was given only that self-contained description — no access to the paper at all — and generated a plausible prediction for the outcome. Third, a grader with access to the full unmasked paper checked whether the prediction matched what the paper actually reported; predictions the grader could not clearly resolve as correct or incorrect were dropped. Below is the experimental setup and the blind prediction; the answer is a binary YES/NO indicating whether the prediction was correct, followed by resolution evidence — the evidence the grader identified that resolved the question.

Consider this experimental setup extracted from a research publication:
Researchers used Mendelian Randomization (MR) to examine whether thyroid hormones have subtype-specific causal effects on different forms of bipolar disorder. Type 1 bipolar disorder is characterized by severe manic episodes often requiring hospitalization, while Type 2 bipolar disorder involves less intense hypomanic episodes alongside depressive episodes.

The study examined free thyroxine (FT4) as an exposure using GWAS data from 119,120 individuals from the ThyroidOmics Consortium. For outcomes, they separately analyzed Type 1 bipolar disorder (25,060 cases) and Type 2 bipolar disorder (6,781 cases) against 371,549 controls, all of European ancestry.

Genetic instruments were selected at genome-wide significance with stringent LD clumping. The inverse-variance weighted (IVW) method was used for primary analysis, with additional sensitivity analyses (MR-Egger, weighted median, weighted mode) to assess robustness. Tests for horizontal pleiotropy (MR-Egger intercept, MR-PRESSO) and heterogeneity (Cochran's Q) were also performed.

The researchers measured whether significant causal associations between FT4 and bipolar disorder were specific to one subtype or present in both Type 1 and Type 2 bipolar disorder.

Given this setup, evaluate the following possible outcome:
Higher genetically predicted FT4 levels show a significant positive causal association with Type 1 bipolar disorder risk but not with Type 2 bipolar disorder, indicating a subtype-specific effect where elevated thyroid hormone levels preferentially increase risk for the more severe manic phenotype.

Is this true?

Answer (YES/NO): NO